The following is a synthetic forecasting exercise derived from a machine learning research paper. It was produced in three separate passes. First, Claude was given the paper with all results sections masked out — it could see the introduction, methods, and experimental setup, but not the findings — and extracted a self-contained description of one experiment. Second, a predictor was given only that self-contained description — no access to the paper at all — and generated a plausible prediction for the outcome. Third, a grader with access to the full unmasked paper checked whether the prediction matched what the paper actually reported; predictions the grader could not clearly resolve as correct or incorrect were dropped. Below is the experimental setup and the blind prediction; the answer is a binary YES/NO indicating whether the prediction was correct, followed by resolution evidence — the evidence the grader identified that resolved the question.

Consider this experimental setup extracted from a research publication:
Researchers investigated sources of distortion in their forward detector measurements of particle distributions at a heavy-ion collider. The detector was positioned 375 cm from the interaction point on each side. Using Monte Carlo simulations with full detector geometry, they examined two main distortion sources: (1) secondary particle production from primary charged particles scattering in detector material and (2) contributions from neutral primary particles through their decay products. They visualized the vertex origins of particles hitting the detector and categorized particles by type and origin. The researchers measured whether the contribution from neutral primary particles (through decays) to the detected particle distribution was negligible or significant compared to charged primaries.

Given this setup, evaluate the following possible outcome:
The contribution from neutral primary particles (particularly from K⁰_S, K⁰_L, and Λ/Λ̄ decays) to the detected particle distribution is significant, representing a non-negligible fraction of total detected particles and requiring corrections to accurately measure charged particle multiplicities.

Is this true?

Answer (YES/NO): YES